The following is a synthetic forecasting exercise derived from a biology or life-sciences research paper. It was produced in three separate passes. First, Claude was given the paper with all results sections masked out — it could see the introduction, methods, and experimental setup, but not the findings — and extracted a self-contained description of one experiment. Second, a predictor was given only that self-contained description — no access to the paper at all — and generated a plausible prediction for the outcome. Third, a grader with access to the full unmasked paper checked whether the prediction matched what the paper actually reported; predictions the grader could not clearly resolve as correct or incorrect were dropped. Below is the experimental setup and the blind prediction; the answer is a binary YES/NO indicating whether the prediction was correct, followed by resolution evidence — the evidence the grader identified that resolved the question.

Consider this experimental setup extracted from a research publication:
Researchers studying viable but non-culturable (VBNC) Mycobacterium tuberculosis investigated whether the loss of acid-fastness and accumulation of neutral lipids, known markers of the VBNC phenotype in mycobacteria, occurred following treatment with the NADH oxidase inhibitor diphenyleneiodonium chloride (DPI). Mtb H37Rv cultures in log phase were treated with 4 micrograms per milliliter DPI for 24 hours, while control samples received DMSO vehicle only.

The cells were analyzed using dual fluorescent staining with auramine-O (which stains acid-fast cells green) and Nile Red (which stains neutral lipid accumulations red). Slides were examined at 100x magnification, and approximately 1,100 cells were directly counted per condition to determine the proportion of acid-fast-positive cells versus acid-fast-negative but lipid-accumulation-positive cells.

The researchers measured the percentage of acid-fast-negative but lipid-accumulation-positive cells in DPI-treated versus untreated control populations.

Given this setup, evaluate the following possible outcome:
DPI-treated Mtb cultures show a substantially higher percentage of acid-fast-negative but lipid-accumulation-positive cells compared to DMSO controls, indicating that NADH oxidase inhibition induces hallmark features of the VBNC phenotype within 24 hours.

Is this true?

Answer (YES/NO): YES